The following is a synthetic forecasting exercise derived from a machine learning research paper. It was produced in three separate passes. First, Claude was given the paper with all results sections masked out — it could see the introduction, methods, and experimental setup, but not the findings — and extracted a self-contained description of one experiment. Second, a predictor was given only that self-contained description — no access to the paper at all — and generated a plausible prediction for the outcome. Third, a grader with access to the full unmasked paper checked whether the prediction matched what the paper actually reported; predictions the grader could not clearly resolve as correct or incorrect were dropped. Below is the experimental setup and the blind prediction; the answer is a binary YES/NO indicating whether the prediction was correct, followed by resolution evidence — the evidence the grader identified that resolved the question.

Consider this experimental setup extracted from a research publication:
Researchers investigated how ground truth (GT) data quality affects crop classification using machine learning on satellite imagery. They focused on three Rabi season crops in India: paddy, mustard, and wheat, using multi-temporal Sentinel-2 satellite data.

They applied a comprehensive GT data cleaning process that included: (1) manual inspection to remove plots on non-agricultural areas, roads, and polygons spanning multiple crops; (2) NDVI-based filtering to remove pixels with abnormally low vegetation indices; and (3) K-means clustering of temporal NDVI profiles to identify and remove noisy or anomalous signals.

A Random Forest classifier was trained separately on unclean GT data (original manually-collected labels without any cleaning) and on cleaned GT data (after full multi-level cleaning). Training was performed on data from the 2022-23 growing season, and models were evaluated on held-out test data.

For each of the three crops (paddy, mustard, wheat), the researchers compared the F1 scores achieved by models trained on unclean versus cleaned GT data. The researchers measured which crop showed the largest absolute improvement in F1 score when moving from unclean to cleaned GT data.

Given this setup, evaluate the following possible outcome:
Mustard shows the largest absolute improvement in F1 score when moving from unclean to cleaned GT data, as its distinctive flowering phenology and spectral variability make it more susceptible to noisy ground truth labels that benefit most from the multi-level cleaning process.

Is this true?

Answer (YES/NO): NO